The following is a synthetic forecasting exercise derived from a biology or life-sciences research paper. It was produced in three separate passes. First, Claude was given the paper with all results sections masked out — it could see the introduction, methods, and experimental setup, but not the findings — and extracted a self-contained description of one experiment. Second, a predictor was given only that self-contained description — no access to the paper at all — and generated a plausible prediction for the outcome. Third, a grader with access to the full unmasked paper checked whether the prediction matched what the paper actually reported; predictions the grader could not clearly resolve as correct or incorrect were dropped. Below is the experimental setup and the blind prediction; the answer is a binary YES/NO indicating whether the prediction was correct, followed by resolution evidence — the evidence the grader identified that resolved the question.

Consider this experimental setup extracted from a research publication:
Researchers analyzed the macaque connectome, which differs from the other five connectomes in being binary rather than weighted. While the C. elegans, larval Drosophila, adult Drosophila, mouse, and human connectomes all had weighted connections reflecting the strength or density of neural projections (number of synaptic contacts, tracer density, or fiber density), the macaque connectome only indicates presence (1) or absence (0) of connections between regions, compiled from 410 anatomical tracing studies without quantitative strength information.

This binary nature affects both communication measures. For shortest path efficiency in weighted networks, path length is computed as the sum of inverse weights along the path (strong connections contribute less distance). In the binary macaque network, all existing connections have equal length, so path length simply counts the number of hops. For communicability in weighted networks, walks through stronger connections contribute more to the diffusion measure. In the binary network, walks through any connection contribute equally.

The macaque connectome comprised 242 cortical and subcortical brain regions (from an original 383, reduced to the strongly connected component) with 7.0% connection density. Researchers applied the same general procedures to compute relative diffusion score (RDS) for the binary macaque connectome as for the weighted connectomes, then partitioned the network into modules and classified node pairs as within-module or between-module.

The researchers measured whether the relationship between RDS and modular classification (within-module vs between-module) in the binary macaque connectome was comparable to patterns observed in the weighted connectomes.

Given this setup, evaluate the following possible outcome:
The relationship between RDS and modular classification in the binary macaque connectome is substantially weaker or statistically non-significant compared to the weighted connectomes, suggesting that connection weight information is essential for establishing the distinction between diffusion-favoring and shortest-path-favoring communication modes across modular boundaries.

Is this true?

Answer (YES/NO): NO